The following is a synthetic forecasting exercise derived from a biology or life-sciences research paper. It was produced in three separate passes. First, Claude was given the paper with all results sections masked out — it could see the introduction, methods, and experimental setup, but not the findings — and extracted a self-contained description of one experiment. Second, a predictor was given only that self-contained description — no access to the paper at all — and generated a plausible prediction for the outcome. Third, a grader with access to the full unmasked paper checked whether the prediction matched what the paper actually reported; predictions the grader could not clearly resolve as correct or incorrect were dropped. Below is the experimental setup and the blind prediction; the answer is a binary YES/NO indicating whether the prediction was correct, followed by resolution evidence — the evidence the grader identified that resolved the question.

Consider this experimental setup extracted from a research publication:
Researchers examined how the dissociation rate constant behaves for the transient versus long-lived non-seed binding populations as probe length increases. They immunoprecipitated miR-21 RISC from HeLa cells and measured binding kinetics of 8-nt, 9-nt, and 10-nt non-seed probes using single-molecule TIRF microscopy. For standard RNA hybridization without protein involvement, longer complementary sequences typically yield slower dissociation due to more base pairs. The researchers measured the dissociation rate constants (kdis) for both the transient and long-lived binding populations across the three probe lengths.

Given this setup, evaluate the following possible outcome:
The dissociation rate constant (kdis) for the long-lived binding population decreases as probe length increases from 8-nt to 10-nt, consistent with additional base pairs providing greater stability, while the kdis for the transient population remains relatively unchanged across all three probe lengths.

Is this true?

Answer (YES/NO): YES